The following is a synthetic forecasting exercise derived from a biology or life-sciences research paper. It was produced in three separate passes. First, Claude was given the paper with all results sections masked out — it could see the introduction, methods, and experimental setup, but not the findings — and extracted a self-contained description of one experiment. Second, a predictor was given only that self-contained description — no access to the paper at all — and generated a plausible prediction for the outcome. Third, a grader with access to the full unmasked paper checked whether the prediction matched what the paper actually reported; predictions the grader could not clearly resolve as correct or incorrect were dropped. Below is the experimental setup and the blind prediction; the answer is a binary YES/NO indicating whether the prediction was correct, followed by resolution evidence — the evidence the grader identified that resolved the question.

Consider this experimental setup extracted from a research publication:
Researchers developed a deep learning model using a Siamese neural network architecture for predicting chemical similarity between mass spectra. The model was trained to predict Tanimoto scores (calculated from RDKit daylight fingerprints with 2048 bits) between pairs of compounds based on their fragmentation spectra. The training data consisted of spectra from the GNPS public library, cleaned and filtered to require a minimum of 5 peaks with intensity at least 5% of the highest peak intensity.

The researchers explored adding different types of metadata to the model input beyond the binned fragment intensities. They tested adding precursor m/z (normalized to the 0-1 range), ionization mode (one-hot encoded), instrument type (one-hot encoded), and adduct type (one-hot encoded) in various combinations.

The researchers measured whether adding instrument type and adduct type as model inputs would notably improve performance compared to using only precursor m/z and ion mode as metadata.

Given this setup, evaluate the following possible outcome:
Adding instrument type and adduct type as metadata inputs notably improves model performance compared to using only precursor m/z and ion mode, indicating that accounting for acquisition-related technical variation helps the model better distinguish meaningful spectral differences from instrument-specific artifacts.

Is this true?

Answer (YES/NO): NO